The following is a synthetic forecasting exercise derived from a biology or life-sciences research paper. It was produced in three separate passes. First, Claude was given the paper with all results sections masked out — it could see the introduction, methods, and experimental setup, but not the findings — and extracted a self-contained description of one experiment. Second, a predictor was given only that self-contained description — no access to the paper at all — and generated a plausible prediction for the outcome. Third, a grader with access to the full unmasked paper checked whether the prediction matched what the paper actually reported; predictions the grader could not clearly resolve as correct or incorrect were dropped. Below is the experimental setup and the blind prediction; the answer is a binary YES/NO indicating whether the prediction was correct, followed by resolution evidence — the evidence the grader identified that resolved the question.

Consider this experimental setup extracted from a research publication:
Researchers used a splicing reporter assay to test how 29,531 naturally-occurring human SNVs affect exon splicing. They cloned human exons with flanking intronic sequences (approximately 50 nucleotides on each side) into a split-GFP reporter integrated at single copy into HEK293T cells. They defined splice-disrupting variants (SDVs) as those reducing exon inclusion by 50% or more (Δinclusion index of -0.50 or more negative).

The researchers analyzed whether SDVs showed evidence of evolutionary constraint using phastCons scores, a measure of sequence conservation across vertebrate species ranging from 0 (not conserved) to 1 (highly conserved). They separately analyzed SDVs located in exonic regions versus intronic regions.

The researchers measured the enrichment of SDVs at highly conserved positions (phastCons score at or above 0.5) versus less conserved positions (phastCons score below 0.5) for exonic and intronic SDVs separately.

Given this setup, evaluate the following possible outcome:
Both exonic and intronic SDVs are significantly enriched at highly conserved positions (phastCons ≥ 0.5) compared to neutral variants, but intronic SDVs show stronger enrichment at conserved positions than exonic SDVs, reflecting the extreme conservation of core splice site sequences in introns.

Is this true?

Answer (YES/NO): NO